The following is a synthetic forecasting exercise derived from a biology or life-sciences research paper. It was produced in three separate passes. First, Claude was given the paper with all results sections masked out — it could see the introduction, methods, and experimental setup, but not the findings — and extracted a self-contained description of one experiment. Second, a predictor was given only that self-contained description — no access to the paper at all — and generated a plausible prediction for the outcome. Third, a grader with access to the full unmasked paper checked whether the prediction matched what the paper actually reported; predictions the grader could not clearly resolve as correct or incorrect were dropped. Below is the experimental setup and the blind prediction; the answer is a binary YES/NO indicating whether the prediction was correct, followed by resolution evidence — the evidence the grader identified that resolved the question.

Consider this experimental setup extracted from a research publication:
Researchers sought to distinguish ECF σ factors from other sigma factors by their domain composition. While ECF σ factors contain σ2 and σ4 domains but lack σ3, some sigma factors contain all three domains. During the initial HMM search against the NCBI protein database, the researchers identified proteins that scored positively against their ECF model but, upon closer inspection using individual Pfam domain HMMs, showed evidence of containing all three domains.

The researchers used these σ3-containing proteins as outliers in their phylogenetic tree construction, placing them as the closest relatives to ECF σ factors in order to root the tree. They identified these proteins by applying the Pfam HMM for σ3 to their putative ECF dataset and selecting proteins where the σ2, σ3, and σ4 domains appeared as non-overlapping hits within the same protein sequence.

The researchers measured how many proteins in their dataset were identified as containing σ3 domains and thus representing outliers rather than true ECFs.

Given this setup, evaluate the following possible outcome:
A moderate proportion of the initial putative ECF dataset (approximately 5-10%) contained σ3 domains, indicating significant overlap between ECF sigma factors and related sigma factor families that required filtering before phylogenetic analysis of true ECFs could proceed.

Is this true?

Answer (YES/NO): NO